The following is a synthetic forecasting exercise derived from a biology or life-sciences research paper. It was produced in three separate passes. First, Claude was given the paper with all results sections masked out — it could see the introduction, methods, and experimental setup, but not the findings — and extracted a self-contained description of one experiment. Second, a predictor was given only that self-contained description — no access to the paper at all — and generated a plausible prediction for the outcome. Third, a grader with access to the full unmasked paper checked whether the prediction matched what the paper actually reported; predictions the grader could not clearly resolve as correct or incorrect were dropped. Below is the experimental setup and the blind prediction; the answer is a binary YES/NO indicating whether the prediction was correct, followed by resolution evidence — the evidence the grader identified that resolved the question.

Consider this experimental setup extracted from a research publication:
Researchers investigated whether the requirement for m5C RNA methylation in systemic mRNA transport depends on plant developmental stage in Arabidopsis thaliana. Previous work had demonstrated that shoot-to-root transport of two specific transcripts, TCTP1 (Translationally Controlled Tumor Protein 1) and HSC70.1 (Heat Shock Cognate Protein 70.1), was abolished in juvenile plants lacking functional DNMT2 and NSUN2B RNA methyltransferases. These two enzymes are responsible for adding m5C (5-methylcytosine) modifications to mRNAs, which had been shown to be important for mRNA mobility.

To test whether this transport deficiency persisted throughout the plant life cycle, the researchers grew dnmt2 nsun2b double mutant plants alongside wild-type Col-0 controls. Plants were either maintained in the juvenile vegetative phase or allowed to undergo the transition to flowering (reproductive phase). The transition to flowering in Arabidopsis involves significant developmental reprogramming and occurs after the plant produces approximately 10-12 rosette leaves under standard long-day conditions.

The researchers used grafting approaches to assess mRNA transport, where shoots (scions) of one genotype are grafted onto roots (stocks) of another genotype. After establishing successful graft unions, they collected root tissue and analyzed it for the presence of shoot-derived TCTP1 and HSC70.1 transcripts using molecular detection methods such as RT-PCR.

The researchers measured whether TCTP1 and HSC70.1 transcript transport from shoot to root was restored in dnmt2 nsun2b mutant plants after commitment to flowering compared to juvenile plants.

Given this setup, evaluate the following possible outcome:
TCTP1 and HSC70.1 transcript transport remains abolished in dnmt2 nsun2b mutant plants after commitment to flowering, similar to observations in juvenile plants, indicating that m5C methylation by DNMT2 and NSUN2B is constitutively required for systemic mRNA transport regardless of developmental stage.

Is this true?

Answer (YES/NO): NO